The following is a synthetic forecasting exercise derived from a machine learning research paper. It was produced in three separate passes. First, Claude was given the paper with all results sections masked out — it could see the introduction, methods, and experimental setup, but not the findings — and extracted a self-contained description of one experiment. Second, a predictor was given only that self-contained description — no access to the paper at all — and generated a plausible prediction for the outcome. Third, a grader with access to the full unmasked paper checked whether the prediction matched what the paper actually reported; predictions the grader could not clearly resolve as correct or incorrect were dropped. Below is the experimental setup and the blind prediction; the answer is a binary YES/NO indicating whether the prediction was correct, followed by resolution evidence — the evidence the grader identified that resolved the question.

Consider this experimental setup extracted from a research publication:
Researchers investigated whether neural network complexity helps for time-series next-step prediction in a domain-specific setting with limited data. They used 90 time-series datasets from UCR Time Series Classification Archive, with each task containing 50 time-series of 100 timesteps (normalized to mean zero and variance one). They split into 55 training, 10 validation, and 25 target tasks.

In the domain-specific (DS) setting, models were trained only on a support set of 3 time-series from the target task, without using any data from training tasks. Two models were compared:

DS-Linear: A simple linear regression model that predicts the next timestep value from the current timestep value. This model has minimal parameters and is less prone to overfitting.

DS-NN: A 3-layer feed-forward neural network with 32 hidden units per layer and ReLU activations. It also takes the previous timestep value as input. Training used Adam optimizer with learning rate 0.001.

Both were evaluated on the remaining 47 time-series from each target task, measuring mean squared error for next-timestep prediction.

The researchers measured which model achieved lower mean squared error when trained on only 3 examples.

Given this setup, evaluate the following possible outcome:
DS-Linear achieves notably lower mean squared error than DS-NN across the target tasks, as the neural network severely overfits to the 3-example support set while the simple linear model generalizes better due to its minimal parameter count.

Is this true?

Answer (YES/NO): NO